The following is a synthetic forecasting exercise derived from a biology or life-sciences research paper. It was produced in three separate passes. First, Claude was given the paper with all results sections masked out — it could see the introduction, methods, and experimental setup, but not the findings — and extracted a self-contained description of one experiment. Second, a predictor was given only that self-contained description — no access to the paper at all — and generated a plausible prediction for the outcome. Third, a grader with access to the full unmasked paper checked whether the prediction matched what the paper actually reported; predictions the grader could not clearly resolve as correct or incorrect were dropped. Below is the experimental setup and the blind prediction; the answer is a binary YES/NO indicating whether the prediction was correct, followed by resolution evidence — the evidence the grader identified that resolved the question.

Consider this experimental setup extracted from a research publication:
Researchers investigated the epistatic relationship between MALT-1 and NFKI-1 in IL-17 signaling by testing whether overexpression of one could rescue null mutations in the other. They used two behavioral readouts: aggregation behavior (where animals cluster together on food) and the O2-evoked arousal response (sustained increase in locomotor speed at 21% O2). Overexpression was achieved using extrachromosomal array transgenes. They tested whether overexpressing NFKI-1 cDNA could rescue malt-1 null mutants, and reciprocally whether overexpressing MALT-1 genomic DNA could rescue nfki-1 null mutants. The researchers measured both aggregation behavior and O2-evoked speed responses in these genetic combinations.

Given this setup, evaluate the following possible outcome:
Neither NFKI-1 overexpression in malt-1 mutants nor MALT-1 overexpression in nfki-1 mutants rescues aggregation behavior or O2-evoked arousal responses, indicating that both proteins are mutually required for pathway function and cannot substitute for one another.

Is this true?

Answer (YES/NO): NO